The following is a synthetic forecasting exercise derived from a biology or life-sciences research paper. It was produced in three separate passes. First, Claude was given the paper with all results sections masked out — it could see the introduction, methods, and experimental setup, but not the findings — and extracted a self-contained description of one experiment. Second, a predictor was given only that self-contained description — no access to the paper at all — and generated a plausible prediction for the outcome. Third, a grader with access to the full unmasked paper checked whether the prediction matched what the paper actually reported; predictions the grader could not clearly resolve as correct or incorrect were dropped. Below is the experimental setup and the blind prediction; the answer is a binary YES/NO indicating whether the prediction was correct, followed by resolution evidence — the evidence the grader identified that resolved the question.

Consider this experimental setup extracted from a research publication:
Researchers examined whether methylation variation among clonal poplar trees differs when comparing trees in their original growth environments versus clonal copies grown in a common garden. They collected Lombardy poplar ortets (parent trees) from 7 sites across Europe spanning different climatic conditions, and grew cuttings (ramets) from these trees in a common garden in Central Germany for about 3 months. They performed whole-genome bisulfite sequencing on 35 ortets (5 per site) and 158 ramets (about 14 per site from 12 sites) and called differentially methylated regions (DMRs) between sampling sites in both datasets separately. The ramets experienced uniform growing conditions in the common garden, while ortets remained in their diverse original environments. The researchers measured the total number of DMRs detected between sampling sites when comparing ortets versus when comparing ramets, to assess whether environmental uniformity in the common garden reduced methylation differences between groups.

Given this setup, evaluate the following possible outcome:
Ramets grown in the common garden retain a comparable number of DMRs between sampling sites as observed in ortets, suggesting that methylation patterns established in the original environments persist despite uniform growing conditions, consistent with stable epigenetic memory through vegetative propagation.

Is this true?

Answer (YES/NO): NO